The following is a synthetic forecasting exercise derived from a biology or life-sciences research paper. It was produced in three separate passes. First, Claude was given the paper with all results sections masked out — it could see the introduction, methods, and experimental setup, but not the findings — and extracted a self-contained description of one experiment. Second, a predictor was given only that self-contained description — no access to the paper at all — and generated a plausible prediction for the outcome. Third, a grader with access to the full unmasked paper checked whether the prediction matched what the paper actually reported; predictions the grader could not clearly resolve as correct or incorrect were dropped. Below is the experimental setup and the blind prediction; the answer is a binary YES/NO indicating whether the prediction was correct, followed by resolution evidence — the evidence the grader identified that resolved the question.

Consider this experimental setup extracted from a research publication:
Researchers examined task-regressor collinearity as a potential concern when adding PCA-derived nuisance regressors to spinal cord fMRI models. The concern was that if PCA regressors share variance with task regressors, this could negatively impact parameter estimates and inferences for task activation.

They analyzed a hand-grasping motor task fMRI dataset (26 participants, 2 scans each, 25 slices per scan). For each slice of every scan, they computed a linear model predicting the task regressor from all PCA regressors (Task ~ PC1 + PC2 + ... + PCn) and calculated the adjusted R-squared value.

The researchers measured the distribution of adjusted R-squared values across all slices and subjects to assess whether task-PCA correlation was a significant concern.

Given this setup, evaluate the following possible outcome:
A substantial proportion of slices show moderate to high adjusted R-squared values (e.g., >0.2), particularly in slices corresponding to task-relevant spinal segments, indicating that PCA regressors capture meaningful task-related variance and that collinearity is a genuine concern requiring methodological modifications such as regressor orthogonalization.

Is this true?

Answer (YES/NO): NO